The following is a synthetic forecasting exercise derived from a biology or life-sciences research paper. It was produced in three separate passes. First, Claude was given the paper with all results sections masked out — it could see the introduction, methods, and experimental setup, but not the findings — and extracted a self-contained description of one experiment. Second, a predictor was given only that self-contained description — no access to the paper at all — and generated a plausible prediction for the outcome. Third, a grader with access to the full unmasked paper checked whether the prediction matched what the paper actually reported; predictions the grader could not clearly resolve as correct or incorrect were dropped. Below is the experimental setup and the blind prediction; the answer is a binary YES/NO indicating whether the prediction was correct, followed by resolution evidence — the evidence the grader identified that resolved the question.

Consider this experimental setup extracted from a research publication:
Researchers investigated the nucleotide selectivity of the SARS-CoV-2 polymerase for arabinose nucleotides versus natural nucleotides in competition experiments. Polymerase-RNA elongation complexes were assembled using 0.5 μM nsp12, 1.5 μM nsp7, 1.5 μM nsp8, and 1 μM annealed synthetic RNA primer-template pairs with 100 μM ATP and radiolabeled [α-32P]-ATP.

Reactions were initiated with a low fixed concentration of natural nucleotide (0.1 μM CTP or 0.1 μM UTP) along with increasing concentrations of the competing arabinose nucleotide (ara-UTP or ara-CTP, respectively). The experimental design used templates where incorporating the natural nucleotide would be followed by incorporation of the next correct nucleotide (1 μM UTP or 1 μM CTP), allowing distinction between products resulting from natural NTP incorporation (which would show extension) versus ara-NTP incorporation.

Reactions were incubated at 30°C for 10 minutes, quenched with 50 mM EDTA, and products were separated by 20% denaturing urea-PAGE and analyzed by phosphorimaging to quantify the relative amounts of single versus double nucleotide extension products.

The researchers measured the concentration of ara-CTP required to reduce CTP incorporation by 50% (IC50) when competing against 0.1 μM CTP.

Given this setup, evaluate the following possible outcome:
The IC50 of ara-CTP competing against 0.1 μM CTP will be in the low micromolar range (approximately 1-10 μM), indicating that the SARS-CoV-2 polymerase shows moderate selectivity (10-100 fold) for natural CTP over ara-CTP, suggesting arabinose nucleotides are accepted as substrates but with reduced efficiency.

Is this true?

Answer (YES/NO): NO